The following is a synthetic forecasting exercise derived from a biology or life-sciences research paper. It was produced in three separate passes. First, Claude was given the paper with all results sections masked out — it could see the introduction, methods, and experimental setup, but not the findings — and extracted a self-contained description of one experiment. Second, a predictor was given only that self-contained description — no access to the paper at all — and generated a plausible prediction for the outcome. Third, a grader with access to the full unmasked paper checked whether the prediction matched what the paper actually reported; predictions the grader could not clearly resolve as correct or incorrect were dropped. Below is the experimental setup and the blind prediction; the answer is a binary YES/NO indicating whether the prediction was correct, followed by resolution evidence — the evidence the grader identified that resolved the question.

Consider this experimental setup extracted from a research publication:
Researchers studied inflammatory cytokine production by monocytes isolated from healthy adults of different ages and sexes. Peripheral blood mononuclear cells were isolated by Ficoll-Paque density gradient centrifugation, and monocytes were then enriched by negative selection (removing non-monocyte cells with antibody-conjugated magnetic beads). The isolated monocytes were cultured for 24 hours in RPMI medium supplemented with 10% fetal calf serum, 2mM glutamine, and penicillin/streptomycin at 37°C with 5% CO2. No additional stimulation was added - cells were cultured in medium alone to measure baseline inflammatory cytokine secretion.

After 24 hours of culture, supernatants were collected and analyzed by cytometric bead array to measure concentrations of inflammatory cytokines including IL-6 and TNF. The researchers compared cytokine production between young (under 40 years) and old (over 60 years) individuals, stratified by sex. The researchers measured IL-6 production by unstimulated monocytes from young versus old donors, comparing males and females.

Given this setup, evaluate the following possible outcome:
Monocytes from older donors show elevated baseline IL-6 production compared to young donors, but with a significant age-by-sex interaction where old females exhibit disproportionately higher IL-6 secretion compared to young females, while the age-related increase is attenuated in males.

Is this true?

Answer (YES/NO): NO